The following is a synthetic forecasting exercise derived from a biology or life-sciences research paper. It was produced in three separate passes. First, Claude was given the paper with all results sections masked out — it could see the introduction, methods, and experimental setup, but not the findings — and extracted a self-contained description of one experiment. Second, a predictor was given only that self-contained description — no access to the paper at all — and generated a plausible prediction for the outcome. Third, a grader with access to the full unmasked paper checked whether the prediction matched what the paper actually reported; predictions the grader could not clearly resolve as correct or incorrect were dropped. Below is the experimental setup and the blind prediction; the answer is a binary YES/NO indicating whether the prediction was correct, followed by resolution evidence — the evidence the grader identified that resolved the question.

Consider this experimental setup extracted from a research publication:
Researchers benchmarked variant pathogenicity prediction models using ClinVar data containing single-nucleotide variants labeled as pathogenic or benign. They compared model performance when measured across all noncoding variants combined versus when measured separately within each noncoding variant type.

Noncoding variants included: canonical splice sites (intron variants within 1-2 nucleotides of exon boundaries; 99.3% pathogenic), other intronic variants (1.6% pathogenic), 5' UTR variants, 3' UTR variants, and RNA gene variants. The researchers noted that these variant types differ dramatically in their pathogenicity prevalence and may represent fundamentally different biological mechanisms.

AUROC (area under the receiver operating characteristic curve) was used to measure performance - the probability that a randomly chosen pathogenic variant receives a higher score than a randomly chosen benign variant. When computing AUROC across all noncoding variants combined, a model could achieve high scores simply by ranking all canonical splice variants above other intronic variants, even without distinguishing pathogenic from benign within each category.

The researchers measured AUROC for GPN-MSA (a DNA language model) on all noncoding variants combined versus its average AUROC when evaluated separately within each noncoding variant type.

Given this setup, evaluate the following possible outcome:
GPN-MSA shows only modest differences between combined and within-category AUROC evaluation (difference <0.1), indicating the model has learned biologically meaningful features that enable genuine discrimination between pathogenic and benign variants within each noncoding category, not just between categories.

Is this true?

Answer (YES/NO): NO